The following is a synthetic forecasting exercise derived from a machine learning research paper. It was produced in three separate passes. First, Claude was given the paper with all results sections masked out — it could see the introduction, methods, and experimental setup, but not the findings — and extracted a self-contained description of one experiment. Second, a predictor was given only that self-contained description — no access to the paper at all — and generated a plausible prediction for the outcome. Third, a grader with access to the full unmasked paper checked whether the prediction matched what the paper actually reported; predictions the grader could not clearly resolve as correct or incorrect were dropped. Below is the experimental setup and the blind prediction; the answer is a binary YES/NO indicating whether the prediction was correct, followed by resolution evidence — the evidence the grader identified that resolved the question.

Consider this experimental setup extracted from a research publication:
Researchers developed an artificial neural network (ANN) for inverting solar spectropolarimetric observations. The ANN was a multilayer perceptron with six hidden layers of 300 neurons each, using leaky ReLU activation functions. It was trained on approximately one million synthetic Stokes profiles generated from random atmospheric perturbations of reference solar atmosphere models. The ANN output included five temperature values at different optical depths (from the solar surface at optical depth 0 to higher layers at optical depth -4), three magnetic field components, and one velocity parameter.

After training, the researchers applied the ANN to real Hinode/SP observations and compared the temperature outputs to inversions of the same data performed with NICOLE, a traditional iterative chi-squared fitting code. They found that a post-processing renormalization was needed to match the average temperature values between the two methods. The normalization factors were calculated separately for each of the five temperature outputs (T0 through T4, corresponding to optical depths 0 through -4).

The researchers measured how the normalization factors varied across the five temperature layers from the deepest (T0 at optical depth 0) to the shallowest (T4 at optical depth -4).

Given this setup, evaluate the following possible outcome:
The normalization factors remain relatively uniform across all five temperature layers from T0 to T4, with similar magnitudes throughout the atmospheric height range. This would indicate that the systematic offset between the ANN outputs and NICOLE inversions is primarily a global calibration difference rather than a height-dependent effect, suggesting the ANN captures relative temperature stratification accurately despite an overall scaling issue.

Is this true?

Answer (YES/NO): NO